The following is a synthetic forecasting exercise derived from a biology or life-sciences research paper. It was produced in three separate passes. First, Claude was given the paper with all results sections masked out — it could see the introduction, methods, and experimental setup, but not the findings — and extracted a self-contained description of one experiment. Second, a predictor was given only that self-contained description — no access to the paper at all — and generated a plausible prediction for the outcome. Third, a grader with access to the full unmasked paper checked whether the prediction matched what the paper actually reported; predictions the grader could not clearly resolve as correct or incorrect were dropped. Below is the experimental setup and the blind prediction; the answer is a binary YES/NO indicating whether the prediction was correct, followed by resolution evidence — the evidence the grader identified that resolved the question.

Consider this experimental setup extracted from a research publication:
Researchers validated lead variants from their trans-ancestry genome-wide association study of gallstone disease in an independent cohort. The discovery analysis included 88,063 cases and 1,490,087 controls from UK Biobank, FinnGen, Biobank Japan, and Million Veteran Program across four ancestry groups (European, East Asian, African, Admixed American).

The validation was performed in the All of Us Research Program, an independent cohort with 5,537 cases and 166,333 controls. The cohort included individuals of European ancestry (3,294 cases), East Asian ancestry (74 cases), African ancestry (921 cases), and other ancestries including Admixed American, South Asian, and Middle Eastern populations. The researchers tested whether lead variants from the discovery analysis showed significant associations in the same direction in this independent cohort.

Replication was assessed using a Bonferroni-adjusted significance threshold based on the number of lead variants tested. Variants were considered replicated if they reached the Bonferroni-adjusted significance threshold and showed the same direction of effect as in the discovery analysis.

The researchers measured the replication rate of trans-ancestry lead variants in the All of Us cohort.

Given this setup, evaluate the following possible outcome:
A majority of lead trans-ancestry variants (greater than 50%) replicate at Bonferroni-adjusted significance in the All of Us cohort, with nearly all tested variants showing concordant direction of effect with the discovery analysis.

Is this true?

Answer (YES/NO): NO